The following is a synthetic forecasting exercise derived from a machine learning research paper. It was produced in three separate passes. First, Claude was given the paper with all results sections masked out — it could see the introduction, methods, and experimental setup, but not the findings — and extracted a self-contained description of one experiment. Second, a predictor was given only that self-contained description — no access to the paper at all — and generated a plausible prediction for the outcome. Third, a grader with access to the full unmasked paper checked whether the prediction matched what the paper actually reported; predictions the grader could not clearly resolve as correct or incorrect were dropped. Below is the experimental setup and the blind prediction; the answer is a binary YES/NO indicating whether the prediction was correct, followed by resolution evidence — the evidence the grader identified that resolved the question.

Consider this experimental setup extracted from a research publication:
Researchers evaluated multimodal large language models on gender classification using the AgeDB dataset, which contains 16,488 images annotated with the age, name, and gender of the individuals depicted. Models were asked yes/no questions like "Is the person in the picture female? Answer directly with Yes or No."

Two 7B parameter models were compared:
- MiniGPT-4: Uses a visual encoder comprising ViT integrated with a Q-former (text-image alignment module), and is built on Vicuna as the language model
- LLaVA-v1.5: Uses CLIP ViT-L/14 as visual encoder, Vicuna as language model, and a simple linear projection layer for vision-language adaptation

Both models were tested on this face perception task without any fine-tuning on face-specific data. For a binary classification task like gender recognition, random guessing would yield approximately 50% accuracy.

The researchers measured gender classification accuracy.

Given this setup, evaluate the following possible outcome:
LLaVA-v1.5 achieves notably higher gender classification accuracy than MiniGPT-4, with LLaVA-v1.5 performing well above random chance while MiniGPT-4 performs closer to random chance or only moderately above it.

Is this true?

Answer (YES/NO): YES